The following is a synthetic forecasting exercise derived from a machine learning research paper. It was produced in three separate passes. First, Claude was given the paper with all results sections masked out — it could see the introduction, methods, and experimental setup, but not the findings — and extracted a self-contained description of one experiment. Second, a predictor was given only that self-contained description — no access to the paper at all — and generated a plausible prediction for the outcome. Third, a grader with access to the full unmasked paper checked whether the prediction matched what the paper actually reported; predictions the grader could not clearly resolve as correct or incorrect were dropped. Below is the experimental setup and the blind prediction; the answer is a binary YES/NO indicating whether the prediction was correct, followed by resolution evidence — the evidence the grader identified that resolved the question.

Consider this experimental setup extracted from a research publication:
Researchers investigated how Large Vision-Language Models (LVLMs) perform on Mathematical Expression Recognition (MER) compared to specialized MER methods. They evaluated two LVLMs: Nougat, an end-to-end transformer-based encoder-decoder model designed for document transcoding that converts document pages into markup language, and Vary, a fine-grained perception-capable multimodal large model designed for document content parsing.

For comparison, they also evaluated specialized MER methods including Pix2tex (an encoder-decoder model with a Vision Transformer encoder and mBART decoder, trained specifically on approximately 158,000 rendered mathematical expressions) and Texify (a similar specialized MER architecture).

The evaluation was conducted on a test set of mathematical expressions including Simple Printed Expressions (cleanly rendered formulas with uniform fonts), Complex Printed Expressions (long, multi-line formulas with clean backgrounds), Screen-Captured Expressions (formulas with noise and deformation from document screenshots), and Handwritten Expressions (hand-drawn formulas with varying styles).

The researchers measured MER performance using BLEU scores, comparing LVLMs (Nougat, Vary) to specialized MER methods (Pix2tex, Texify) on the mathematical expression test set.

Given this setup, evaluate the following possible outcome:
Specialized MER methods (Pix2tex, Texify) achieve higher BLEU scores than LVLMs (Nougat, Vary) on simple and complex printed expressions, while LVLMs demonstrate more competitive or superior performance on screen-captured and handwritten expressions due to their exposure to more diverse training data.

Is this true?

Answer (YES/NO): NO